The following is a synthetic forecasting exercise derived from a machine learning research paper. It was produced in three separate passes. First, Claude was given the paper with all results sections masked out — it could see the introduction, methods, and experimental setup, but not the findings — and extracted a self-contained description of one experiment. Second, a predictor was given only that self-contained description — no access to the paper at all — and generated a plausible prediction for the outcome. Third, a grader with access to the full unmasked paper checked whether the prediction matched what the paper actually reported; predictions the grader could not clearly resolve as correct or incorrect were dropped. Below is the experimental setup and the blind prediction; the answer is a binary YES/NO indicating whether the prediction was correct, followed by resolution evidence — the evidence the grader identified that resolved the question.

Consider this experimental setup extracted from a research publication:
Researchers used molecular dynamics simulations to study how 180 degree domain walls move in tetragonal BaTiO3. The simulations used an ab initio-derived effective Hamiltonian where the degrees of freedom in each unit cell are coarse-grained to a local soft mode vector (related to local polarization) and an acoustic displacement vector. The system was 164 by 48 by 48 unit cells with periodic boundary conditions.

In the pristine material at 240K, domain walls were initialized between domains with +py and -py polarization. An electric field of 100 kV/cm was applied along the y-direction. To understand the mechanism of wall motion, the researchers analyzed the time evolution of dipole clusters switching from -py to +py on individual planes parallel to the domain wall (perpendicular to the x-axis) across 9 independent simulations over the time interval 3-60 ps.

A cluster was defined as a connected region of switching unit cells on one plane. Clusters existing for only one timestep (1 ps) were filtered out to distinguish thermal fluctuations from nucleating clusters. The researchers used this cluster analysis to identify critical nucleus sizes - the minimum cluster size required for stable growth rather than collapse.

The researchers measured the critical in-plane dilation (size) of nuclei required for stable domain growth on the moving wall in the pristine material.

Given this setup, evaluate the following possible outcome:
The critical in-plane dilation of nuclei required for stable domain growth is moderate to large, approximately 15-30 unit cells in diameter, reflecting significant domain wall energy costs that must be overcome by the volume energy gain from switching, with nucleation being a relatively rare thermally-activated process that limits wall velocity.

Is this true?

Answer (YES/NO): NO